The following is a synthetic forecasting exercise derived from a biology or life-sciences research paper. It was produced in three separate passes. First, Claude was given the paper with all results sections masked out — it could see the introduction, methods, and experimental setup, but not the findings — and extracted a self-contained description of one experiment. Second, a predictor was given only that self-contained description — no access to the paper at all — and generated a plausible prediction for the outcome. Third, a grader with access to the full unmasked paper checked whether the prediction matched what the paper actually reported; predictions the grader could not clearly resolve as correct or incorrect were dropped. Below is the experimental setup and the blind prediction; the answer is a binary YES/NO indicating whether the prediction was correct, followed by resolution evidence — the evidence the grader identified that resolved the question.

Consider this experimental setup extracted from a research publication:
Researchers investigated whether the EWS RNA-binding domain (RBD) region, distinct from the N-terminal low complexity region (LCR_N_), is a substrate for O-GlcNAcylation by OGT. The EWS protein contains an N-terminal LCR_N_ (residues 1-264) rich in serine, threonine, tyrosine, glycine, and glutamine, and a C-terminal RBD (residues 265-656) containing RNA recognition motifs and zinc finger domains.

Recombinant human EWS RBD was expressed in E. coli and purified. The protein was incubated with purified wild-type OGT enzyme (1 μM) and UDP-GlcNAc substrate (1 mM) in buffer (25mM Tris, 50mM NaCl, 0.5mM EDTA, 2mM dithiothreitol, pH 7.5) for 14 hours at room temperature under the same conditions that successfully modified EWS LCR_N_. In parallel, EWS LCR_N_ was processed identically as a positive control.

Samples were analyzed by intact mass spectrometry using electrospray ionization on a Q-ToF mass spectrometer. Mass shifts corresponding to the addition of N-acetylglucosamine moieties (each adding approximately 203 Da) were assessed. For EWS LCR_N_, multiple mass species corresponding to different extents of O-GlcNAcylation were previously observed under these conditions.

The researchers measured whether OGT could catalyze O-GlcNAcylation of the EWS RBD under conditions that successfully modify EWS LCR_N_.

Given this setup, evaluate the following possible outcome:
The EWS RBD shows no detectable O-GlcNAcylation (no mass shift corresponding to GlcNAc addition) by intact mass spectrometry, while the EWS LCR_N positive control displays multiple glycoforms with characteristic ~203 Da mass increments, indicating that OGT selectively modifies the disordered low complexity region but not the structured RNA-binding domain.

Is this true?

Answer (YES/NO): YES